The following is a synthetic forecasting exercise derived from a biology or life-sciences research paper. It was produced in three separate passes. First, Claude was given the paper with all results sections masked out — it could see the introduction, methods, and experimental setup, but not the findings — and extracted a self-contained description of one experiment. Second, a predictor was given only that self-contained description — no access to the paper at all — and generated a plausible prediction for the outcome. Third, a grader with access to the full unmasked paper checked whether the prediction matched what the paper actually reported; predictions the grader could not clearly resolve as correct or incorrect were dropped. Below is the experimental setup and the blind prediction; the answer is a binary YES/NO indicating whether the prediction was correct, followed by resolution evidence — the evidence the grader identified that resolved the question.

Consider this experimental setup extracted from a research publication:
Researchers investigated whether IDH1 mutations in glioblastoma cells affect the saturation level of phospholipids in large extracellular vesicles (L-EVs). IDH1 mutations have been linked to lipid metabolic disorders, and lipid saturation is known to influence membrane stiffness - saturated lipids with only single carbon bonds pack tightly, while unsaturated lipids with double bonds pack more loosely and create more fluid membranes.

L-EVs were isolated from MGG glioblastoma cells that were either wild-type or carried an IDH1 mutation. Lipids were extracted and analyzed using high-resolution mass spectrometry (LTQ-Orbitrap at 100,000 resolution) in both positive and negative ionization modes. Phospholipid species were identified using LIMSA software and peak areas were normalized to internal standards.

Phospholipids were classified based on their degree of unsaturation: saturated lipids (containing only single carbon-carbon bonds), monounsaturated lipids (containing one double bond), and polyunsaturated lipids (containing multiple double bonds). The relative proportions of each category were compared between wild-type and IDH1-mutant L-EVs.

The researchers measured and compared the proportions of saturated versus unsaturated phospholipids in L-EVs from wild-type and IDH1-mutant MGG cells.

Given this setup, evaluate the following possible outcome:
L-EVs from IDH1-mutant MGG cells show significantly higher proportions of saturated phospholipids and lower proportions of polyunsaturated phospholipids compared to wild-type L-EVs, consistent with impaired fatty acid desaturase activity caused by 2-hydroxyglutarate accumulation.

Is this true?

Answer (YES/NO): NO